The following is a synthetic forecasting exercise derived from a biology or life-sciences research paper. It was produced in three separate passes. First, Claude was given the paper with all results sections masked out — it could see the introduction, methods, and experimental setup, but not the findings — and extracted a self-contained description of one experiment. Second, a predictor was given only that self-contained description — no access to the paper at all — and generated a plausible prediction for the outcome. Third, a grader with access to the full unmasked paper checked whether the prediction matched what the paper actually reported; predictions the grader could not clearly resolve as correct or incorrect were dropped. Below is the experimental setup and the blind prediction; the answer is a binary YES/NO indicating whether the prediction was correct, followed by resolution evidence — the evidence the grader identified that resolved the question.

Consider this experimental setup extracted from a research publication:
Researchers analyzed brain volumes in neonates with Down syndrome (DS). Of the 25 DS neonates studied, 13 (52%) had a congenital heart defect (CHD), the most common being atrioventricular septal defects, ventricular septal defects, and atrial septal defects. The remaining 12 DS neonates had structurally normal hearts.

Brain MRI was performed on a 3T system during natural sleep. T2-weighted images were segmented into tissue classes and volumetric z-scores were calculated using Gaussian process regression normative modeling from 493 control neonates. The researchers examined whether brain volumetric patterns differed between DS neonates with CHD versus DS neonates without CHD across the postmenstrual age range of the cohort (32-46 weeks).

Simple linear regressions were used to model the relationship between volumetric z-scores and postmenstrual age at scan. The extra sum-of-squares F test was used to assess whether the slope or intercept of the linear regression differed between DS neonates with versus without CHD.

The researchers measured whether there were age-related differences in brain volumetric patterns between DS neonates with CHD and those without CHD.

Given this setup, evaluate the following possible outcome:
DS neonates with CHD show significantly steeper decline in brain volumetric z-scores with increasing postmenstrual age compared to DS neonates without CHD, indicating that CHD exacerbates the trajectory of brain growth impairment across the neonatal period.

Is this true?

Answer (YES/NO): NO